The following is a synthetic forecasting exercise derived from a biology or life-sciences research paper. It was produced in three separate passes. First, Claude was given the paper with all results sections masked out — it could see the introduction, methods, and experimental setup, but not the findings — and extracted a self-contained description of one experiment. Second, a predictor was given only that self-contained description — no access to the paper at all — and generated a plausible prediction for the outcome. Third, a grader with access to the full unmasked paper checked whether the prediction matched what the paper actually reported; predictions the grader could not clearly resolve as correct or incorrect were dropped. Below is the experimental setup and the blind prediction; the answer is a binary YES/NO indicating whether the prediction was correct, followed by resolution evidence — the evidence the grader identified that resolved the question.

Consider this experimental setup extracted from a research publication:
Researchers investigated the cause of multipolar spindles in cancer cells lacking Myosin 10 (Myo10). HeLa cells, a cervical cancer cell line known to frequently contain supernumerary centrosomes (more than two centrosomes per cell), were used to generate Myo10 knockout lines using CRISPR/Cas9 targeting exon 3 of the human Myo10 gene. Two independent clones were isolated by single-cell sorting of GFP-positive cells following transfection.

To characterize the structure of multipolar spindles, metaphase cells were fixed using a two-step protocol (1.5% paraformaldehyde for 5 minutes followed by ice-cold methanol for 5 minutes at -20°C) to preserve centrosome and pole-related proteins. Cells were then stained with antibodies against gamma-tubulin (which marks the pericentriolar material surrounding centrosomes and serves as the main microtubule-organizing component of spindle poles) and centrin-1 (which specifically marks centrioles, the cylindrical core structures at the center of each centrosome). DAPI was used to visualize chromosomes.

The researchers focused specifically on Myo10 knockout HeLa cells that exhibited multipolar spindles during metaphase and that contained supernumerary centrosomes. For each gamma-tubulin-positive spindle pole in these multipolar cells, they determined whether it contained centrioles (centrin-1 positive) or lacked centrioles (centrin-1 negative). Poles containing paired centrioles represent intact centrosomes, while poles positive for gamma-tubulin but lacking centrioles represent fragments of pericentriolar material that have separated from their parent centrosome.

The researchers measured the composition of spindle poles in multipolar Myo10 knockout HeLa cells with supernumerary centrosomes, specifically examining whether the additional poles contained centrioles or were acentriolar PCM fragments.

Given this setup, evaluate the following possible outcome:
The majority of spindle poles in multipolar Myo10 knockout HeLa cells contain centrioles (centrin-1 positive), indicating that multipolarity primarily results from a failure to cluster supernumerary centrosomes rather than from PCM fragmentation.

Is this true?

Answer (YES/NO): YES